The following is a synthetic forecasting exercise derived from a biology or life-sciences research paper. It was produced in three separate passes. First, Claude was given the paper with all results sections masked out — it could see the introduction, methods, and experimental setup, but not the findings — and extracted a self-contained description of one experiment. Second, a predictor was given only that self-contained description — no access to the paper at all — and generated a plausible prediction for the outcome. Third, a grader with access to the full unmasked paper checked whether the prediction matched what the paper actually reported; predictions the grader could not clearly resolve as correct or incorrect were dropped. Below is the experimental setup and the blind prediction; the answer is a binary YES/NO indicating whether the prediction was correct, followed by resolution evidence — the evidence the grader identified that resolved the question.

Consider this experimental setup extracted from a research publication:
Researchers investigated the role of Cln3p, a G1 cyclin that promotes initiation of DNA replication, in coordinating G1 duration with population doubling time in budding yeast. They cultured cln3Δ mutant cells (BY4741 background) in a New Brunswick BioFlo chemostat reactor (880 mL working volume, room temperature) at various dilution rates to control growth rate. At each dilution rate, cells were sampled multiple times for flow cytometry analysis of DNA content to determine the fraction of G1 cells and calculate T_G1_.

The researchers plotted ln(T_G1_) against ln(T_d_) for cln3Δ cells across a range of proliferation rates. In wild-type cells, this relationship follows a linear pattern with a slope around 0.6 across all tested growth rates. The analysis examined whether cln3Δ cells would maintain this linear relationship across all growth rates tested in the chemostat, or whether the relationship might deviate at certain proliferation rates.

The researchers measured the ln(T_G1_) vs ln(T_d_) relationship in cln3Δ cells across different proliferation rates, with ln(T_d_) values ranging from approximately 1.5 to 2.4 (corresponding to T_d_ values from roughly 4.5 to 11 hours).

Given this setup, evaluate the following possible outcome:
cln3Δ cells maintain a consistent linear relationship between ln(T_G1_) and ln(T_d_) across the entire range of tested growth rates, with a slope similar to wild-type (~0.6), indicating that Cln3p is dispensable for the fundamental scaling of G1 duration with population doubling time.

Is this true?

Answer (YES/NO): NO